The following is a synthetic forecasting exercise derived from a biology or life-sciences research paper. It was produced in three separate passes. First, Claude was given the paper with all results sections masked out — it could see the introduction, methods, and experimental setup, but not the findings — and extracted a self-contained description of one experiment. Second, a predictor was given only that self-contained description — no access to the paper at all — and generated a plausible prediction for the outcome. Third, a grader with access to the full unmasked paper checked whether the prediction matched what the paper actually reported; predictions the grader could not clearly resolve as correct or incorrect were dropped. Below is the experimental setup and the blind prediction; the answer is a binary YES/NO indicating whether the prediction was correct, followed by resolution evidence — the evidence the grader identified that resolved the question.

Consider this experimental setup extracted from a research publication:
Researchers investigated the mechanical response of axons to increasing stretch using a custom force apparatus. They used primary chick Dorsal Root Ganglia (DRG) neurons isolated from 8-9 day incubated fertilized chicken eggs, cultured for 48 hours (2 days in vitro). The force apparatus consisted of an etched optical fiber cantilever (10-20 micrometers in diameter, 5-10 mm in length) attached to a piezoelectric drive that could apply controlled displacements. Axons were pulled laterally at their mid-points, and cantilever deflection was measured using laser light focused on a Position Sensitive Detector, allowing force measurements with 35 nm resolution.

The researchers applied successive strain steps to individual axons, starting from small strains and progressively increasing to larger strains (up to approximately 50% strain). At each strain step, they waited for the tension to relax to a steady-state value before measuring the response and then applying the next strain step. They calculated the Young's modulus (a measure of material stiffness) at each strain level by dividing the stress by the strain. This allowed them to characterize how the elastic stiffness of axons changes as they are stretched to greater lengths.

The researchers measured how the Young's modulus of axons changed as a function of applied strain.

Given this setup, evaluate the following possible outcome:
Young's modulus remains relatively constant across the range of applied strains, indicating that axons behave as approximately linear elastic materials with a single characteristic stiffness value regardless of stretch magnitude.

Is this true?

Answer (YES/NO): NO